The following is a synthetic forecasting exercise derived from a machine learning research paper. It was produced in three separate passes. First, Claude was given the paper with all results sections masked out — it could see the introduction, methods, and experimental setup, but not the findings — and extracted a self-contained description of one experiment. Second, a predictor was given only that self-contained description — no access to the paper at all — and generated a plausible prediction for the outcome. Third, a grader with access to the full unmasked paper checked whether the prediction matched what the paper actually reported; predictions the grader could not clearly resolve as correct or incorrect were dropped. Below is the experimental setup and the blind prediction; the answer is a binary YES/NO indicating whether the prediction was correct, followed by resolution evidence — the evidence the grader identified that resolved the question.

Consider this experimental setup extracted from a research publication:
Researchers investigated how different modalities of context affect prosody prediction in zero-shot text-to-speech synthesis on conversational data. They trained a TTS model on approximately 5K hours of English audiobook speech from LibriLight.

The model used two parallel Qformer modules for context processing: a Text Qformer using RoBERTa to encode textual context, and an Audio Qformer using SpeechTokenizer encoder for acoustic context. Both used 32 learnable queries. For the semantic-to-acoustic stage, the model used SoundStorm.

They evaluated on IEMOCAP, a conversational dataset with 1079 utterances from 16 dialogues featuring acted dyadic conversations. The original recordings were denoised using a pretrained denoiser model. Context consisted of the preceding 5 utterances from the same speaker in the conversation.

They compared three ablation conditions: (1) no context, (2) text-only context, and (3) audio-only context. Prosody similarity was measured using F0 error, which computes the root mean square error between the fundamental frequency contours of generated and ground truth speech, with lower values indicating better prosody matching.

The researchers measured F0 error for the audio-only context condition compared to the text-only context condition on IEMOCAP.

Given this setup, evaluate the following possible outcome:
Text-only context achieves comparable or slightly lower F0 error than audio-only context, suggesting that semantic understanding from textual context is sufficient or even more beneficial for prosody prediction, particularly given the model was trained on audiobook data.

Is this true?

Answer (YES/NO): NO